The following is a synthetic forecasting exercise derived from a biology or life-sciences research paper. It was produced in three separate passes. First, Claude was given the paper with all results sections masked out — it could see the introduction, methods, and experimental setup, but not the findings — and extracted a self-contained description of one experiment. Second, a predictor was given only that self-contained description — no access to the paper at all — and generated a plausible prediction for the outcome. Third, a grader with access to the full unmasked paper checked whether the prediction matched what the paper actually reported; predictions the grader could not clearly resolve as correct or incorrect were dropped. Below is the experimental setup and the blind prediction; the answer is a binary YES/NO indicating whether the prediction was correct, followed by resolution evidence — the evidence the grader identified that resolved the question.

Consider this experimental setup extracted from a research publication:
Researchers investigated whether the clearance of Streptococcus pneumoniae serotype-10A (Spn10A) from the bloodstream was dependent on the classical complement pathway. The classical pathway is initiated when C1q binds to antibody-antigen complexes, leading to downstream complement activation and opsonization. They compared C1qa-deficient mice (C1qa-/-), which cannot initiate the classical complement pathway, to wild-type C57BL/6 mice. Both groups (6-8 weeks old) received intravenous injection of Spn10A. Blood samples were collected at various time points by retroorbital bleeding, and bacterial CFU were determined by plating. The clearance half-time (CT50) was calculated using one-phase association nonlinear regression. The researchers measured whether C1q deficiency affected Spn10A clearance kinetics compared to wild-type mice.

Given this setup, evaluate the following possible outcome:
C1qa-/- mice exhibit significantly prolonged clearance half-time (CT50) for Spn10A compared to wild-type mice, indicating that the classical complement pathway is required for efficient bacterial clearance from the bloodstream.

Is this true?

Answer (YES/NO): YES